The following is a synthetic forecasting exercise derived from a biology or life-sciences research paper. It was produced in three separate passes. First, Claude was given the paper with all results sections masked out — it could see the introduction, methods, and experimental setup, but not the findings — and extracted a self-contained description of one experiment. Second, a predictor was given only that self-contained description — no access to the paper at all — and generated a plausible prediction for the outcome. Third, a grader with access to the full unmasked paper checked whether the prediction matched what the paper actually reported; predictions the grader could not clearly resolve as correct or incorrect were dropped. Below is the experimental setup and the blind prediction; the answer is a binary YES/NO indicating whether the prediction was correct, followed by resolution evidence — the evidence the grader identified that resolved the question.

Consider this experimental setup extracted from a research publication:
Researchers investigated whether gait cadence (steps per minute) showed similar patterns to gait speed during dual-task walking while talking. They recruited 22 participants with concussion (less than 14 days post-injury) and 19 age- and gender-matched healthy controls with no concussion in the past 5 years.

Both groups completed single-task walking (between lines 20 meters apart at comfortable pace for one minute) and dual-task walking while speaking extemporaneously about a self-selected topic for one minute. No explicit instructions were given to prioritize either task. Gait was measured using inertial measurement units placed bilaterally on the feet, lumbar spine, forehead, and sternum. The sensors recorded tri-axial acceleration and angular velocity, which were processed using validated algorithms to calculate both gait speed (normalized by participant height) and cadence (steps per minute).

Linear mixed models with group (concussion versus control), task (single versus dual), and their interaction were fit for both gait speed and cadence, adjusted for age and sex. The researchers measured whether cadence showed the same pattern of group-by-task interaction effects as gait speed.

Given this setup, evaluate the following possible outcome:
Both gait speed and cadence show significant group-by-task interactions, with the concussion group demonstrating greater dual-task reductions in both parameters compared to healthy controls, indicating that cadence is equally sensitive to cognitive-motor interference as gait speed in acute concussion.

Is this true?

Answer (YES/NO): NO